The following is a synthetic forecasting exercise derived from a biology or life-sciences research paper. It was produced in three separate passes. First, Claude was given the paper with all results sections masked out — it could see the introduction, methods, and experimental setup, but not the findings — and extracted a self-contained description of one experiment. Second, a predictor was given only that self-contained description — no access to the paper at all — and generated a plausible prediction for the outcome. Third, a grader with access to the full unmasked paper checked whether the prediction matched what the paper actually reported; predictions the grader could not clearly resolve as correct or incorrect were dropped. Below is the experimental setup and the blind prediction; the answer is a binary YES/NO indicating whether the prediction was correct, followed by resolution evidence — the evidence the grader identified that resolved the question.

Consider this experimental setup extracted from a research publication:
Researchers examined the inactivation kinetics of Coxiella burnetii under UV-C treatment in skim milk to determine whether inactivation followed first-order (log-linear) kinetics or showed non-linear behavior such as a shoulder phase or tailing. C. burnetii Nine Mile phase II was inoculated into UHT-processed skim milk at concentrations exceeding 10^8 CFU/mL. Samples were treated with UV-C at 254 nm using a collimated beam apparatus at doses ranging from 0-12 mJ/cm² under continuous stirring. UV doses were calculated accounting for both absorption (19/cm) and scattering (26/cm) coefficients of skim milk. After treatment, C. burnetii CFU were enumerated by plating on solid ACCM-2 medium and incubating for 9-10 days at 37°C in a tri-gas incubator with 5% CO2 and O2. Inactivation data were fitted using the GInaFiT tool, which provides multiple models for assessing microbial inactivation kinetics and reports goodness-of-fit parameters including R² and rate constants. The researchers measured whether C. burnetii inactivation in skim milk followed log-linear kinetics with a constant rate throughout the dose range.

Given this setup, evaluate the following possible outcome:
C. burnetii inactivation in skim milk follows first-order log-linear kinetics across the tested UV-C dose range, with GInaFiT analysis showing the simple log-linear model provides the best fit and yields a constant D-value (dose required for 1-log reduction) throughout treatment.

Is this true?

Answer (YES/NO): YES